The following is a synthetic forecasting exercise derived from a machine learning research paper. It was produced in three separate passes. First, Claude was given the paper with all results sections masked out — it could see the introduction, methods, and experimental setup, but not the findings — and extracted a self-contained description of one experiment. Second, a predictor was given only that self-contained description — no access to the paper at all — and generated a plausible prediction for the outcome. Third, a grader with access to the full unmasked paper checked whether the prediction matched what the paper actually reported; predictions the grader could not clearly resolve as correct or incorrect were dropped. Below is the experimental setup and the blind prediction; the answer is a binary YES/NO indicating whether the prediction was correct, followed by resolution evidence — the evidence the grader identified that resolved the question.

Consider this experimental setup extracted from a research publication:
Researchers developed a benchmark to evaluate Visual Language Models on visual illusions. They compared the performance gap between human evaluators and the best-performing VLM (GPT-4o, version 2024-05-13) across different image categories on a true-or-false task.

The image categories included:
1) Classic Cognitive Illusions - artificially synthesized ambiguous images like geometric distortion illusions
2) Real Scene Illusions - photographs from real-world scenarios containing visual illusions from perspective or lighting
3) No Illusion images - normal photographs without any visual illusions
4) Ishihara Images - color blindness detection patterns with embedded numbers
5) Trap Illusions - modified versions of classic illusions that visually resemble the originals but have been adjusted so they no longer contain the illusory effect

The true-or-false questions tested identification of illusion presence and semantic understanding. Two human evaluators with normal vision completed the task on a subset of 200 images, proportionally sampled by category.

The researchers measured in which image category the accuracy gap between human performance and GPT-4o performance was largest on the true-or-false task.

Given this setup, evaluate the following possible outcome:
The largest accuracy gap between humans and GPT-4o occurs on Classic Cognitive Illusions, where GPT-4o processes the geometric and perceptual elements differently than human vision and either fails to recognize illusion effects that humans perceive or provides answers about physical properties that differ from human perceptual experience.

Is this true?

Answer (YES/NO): NO